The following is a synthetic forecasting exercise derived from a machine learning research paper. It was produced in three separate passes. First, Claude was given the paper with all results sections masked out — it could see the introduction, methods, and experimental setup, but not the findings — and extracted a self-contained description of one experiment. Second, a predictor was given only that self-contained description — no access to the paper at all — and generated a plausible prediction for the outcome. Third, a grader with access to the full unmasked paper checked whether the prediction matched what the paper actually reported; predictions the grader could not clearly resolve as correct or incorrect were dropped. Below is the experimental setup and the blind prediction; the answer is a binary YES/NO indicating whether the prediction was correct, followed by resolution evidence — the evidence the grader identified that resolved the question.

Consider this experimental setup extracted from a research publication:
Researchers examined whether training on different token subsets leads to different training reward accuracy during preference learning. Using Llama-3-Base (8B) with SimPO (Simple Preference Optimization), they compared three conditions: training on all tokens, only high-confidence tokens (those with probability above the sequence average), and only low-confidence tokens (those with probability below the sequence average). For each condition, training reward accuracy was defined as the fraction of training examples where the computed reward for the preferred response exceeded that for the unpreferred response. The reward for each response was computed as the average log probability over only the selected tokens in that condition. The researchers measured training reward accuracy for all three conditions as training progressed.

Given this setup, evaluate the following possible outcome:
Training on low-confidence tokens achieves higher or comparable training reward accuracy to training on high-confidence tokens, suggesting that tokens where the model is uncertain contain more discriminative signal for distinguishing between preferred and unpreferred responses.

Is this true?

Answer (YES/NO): NO